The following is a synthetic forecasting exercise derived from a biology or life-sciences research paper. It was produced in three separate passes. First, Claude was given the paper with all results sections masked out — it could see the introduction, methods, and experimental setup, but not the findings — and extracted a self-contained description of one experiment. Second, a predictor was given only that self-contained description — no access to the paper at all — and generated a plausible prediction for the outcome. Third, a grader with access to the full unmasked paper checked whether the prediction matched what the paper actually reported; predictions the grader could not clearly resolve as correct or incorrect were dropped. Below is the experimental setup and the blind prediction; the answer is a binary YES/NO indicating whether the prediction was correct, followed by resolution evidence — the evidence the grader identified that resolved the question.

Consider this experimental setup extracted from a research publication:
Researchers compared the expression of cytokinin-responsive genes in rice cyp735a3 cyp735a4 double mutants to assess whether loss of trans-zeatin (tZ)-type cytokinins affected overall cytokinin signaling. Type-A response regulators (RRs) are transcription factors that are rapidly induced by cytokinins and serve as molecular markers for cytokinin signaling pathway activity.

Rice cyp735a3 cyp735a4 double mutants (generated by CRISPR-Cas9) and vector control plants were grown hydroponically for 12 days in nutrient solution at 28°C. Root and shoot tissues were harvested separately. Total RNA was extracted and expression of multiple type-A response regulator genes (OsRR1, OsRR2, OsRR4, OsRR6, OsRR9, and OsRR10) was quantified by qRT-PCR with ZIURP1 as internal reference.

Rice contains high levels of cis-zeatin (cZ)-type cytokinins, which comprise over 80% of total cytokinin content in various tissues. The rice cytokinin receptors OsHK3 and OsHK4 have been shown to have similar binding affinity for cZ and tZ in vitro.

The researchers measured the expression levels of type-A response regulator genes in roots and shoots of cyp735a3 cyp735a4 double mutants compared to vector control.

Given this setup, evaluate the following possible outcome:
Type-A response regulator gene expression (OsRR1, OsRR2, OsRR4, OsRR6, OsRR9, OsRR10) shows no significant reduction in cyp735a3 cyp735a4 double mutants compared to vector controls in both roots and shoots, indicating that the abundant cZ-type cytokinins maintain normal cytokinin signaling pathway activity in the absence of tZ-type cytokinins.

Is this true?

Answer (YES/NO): NO